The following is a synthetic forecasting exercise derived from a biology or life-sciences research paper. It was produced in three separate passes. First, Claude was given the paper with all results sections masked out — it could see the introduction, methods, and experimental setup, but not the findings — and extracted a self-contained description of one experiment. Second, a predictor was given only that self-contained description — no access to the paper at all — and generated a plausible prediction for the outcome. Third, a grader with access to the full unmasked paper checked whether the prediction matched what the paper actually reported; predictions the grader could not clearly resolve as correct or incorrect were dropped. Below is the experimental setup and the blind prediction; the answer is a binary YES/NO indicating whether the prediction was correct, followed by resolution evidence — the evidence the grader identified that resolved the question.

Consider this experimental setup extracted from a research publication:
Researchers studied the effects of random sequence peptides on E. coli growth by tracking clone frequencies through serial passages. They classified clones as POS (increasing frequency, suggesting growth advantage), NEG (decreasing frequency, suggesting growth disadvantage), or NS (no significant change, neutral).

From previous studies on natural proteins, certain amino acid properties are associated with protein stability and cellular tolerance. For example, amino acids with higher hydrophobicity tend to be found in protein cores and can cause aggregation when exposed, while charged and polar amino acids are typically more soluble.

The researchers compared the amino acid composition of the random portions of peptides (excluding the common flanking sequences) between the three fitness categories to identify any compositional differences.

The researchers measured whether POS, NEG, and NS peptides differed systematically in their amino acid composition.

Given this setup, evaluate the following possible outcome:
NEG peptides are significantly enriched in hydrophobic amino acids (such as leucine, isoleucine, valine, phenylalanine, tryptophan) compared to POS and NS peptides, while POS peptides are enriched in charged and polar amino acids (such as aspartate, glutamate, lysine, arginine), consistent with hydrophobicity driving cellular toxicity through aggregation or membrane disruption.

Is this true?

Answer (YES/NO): NO